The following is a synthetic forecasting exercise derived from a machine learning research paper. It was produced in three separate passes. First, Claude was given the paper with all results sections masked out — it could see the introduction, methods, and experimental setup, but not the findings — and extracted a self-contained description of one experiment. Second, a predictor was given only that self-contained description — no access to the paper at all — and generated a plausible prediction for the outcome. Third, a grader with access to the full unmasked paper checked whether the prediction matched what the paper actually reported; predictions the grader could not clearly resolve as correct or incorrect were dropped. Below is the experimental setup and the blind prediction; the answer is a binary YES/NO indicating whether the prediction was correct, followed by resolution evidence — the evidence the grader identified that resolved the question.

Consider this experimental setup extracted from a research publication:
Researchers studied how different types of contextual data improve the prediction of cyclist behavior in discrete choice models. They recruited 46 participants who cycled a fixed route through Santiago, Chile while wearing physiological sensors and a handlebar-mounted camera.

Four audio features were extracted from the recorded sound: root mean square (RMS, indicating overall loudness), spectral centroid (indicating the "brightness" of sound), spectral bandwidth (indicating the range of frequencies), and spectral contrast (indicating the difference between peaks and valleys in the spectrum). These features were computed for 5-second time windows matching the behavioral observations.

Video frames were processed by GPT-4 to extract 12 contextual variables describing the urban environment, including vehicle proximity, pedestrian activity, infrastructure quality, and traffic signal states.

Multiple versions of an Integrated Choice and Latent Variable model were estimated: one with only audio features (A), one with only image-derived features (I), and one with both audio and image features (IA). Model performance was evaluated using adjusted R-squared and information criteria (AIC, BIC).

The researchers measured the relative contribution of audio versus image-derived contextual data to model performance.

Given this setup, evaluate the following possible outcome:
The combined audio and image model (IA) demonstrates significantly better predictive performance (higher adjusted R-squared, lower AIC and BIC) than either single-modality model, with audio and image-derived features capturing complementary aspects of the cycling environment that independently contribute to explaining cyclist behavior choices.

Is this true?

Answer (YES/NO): NO